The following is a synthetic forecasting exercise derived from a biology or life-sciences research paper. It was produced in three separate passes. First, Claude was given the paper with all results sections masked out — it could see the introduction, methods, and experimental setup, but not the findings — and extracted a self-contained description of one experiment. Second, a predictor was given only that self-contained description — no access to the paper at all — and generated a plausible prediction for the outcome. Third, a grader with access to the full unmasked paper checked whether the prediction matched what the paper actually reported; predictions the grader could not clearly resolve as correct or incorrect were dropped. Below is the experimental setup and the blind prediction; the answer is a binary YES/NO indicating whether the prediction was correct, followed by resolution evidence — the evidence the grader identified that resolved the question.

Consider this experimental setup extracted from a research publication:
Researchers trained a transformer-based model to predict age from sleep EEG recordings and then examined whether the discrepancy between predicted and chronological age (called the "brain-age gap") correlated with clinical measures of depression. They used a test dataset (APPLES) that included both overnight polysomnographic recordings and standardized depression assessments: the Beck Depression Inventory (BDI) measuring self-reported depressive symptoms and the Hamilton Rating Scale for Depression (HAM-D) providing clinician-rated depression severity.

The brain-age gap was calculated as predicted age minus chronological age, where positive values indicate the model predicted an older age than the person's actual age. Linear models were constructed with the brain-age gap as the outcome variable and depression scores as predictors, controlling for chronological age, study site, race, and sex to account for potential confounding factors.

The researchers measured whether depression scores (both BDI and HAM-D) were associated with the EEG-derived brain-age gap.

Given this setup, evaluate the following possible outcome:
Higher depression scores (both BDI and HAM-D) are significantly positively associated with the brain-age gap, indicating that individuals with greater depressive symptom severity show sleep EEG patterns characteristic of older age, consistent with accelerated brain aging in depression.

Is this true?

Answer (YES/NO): YES